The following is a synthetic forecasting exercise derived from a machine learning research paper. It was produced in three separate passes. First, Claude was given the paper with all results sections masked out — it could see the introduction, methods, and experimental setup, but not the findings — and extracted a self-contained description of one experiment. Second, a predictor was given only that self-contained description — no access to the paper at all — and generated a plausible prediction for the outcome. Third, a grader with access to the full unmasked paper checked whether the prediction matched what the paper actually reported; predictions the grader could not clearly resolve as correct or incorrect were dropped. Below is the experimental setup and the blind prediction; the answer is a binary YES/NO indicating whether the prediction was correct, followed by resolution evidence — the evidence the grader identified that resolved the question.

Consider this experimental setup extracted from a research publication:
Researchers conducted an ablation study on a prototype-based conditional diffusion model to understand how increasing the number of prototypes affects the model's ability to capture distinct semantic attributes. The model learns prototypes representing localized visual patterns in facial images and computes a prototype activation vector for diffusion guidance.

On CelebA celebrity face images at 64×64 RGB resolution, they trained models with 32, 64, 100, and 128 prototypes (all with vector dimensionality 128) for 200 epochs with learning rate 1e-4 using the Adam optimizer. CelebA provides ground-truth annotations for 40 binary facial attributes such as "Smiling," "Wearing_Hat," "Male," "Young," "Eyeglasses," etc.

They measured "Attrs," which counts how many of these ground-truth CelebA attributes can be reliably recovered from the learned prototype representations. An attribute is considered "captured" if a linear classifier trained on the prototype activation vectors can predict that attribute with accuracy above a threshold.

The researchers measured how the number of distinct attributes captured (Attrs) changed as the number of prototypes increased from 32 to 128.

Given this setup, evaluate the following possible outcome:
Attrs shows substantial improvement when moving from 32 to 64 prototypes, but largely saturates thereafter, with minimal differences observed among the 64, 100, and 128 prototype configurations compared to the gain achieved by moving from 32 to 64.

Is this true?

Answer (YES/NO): NO